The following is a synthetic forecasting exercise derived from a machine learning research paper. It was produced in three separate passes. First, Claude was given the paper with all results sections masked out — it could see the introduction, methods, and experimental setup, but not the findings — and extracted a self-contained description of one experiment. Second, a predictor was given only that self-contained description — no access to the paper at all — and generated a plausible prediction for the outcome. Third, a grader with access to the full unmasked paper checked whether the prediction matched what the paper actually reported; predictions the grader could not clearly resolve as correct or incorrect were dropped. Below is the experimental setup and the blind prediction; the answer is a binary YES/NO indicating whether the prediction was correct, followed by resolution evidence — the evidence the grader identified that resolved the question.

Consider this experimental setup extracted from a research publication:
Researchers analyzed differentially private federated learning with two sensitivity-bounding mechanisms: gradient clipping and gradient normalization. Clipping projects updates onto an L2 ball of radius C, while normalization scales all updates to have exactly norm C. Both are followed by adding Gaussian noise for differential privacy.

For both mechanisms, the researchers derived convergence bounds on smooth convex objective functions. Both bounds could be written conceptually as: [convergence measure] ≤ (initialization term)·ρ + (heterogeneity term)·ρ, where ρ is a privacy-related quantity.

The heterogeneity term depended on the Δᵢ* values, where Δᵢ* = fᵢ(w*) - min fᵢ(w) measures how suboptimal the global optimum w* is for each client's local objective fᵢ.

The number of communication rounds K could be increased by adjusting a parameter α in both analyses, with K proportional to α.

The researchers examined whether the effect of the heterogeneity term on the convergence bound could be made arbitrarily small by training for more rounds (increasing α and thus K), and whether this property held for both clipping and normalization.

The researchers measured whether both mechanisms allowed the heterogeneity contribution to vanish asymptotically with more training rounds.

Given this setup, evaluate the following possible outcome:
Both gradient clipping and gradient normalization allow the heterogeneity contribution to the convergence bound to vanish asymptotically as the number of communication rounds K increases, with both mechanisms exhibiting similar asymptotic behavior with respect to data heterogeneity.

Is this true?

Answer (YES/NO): YES